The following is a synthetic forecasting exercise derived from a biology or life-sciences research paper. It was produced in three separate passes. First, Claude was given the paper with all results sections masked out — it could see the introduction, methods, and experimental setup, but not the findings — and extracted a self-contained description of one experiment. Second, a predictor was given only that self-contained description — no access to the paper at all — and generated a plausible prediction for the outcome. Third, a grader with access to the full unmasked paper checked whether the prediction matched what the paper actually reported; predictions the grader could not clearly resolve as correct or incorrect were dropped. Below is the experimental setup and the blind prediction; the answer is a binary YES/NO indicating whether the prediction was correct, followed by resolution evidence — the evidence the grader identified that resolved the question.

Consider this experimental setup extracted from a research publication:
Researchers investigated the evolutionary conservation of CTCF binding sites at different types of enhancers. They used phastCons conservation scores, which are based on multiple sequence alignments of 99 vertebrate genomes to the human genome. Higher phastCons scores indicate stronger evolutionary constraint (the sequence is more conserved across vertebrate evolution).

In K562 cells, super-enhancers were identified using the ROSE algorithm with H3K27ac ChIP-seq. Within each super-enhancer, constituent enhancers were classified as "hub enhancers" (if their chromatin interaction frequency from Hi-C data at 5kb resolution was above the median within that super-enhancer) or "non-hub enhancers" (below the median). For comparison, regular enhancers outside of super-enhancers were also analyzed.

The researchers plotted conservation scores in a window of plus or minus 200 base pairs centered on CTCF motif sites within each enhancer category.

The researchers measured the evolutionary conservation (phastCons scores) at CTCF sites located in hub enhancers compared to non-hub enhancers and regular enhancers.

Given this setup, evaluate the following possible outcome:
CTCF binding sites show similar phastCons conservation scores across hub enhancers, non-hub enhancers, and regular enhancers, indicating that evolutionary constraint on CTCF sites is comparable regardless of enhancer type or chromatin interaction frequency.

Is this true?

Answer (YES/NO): NO